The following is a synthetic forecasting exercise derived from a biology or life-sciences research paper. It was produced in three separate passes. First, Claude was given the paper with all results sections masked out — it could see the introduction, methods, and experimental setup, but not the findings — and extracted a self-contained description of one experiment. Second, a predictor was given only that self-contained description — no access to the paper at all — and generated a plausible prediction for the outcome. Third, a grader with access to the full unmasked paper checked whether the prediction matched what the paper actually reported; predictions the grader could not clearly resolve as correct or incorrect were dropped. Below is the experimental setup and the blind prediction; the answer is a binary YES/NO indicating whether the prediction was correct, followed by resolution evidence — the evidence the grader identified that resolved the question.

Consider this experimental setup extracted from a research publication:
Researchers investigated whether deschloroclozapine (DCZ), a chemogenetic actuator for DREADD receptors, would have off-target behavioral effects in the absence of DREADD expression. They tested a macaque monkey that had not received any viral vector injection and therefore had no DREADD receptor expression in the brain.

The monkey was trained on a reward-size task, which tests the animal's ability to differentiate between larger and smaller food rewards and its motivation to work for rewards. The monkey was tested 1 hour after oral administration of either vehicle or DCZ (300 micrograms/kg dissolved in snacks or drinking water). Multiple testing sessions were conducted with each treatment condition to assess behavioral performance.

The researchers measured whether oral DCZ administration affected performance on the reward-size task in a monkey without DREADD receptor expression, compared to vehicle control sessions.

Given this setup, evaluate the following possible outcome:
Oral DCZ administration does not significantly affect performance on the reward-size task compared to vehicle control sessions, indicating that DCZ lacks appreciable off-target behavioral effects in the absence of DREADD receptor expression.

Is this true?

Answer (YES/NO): YES